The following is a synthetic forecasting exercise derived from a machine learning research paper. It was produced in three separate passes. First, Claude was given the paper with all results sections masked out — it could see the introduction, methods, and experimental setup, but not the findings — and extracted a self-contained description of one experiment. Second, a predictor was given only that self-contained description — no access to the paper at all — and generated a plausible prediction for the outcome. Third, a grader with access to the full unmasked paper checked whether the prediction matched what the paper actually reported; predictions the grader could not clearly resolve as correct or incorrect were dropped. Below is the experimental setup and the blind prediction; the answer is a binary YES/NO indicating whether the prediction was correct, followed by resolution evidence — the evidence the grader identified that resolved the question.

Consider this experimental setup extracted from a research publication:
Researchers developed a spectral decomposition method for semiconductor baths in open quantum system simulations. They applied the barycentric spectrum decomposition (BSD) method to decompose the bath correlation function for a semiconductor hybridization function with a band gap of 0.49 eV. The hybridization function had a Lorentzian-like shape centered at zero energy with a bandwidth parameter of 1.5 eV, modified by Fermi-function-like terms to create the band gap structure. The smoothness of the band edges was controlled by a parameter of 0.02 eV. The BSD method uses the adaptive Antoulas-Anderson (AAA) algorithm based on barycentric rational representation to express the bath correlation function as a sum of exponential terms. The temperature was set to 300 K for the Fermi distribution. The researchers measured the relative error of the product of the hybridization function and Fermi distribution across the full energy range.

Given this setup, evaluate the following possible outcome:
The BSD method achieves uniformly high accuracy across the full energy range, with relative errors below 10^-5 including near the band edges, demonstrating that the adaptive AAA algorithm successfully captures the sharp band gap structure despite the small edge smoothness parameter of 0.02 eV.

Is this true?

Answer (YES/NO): NO